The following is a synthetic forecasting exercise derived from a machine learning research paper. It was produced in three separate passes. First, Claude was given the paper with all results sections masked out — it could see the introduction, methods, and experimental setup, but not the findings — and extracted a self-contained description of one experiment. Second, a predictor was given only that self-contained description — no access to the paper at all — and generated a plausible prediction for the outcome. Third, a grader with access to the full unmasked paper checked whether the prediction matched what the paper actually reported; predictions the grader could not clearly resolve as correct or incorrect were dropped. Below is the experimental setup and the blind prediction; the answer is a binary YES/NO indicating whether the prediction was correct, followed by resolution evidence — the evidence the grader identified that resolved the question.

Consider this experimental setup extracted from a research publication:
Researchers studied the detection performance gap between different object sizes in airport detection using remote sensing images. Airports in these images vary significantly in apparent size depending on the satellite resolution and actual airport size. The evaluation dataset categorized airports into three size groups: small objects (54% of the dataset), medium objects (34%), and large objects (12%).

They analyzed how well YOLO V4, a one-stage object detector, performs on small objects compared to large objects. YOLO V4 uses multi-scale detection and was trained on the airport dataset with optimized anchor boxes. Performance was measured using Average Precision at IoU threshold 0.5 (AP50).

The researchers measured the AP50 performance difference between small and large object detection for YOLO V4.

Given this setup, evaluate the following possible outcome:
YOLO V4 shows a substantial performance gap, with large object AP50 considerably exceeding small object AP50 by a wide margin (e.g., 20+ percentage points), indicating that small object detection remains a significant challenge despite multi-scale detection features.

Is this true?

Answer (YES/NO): YES